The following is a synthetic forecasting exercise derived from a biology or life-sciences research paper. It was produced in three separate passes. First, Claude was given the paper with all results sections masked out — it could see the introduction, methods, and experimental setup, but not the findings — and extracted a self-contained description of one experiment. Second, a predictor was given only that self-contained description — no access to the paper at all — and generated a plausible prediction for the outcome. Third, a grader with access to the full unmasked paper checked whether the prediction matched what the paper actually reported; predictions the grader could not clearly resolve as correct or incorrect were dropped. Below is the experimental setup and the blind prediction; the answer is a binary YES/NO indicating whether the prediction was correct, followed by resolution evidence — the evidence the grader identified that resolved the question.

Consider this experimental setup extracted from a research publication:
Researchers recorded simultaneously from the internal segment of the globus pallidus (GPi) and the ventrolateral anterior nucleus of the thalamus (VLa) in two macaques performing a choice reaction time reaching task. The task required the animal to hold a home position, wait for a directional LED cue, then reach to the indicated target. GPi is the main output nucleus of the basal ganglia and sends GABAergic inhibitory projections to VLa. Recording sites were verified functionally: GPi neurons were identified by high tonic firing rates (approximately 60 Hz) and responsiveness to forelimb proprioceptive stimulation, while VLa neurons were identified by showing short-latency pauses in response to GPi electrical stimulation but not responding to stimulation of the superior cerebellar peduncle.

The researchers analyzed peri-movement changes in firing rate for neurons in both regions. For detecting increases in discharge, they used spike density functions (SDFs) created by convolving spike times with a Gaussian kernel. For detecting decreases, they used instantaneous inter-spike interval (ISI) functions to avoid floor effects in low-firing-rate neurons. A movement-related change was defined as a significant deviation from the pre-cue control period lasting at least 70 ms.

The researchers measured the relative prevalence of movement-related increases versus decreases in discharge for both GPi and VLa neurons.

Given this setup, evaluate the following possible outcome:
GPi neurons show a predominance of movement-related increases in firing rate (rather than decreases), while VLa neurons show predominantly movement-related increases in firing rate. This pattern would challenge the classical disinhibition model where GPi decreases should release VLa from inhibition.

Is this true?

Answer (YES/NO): YES